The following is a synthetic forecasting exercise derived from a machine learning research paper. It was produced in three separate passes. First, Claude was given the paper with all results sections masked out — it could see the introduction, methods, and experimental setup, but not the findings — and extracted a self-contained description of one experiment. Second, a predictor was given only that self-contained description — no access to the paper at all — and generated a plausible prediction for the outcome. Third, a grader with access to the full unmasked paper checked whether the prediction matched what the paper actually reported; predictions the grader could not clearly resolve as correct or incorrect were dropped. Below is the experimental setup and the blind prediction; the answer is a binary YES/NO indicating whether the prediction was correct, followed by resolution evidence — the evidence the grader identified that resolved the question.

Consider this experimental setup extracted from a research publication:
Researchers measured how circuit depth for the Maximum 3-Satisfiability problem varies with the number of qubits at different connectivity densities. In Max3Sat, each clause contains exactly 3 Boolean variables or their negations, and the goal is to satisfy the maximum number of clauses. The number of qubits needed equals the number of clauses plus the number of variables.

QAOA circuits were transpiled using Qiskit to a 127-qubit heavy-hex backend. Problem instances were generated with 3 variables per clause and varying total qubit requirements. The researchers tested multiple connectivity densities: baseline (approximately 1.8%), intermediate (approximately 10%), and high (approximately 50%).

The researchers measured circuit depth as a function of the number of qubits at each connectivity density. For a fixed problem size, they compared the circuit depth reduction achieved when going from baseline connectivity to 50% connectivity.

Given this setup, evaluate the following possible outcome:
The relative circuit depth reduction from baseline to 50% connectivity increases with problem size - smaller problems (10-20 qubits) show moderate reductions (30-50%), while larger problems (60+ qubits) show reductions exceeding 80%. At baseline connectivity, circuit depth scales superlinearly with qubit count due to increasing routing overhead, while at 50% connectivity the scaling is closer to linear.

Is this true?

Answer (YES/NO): NO